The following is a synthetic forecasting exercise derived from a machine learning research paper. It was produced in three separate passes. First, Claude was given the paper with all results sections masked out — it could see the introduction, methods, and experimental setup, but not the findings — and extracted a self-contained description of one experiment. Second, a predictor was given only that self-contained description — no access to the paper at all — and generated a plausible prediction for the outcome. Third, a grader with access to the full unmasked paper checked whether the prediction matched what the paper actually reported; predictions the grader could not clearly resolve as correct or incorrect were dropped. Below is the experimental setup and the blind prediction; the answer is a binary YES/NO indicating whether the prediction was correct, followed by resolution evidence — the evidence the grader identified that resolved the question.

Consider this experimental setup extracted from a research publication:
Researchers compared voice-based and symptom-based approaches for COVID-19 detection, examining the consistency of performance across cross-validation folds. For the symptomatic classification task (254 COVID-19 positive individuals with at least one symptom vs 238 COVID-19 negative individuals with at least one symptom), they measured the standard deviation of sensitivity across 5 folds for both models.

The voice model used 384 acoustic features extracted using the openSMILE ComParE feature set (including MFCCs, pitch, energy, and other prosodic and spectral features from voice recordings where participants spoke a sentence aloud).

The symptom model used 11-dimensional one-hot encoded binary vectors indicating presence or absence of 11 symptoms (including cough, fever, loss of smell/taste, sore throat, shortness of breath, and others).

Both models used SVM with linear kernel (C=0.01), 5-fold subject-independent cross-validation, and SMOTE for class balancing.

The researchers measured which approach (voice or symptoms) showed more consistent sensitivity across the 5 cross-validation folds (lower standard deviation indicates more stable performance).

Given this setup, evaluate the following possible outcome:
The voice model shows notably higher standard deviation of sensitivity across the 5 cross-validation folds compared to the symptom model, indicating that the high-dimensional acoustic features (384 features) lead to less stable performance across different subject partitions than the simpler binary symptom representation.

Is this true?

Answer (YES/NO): YES